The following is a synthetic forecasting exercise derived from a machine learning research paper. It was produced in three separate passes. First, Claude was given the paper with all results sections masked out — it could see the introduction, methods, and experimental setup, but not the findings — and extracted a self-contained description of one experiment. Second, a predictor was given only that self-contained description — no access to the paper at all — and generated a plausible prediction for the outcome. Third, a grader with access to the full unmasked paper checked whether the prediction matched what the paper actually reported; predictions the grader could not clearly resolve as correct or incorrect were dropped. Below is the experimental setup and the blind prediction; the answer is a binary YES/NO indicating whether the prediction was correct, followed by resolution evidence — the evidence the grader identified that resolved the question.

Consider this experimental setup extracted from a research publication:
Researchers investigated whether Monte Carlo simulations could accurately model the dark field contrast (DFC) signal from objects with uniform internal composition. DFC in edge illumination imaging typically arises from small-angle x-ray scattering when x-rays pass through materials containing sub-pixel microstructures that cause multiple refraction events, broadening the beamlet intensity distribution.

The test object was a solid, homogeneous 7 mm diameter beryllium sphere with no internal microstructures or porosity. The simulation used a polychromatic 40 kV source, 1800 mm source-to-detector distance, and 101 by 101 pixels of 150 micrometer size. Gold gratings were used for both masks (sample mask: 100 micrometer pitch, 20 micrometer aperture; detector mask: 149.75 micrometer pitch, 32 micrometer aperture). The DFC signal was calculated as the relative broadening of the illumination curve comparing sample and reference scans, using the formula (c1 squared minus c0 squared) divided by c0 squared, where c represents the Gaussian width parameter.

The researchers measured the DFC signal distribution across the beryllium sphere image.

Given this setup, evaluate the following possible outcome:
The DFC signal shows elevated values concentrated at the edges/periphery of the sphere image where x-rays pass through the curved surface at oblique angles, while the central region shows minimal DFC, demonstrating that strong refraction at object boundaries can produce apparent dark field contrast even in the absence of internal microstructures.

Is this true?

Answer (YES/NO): YES